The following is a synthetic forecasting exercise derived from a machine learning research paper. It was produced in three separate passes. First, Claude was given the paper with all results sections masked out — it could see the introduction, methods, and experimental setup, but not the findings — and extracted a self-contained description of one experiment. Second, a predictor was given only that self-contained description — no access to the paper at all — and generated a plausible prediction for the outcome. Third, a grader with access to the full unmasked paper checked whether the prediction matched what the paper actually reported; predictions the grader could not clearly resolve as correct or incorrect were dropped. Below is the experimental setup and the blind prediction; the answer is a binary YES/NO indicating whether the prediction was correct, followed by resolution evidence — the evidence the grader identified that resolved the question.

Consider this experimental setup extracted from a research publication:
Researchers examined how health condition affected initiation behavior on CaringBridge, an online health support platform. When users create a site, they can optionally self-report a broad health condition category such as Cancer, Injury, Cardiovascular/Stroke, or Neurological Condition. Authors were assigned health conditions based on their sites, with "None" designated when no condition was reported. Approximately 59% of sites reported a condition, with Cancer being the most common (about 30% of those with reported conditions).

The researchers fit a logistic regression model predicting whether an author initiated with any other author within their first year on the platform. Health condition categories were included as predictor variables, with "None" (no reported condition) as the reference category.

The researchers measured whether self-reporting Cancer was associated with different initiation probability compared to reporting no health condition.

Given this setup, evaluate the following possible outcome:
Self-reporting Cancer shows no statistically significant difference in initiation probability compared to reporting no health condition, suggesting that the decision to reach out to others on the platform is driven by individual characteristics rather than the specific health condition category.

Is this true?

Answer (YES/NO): NO